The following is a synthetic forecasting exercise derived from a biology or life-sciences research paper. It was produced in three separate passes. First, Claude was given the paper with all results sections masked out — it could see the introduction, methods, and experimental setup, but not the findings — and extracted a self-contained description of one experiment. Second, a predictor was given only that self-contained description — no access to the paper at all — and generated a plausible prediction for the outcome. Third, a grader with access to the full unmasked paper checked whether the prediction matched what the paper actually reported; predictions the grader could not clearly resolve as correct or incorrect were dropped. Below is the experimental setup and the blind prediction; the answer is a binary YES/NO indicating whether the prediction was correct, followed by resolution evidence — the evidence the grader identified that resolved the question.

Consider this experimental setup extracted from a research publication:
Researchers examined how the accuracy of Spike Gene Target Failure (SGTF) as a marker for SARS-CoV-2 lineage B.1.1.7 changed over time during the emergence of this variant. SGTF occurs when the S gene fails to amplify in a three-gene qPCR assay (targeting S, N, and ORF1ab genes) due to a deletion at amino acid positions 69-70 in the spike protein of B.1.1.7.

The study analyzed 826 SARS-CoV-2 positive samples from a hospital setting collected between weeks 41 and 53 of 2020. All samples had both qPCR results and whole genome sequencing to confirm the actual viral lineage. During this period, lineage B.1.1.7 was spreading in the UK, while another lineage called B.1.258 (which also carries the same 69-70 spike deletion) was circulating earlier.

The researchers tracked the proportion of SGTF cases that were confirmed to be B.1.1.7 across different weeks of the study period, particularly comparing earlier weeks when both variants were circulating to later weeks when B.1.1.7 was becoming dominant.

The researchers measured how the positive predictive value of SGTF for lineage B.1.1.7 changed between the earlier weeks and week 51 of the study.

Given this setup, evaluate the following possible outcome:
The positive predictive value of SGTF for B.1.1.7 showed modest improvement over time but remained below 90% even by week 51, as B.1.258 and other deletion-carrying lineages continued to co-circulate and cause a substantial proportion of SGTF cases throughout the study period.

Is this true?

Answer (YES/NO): NO